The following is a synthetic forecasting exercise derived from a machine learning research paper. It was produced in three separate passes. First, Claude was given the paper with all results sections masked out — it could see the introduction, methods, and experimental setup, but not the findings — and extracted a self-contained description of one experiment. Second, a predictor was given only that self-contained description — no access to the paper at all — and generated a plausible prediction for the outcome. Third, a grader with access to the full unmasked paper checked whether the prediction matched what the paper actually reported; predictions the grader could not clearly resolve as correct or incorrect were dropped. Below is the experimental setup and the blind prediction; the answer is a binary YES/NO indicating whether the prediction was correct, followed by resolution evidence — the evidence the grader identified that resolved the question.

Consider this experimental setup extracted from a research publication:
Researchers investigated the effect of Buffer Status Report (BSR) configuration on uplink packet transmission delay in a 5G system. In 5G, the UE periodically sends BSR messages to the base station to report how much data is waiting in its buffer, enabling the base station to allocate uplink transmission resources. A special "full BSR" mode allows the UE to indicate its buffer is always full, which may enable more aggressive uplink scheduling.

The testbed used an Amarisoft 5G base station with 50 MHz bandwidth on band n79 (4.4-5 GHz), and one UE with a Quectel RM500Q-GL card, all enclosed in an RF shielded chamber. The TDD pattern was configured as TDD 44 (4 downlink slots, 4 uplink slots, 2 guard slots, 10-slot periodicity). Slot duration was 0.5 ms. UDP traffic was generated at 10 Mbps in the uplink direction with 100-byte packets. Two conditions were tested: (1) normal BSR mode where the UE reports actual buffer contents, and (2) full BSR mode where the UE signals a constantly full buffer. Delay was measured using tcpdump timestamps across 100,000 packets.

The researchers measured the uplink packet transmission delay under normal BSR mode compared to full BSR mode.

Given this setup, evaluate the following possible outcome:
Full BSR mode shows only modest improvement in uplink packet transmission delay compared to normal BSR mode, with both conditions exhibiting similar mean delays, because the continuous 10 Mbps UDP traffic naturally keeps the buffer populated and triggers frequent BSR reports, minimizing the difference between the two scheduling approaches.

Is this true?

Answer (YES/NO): NO